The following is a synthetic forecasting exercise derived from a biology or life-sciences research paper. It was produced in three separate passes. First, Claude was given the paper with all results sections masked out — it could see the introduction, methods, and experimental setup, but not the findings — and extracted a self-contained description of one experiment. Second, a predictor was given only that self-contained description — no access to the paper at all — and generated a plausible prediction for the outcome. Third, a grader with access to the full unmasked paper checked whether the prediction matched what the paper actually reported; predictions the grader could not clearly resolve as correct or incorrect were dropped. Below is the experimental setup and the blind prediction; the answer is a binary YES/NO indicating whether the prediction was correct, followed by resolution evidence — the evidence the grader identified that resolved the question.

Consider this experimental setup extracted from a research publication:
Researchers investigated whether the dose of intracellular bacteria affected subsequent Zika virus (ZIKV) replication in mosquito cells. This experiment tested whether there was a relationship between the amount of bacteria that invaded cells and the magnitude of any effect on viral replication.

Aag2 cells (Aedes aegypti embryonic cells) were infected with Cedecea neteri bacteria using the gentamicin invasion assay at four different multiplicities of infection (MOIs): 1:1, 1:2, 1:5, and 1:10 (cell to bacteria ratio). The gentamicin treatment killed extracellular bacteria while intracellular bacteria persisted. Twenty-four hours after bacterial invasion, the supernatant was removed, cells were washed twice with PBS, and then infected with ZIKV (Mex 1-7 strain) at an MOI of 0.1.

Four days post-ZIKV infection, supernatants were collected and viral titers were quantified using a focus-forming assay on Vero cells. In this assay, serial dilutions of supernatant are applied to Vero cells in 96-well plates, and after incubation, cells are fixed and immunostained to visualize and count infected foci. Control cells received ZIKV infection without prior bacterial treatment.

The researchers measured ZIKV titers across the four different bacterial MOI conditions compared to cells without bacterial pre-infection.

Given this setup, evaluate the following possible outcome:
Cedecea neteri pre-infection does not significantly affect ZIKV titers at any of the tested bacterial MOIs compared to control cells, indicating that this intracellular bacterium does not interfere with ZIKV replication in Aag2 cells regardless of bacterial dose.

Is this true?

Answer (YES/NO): NO